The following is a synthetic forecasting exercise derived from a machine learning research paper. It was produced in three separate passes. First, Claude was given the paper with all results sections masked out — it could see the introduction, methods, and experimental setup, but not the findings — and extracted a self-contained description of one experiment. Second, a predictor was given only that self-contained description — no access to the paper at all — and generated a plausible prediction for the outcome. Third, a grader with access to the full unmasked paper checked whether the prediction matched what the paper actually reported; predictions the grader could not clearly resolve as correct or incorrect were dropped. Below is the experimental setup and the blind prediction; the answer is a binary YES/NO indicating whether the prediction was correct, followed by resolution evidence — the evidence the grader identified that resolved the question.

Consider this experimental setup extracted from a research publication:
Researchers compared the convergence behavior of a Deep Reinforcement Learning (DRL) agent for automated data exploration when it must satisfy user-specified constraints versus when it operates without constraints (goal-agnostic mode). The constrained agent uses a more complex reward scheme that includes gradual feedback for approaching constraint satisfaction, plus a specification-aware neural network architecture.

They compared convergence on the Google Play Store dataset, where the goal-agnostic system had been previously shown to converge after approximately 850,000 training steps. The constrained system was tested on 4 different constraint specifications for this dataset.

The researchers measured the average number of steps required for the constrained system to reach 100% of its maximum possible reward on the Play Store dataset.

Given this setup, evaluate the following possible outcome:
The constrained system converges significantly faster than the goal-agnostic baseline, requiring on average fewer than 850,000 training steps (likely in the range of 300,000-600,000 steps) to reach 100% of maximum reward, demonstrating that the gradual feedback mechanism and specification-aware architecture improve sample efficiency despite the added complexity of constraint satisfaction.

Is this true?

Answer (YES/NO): YES